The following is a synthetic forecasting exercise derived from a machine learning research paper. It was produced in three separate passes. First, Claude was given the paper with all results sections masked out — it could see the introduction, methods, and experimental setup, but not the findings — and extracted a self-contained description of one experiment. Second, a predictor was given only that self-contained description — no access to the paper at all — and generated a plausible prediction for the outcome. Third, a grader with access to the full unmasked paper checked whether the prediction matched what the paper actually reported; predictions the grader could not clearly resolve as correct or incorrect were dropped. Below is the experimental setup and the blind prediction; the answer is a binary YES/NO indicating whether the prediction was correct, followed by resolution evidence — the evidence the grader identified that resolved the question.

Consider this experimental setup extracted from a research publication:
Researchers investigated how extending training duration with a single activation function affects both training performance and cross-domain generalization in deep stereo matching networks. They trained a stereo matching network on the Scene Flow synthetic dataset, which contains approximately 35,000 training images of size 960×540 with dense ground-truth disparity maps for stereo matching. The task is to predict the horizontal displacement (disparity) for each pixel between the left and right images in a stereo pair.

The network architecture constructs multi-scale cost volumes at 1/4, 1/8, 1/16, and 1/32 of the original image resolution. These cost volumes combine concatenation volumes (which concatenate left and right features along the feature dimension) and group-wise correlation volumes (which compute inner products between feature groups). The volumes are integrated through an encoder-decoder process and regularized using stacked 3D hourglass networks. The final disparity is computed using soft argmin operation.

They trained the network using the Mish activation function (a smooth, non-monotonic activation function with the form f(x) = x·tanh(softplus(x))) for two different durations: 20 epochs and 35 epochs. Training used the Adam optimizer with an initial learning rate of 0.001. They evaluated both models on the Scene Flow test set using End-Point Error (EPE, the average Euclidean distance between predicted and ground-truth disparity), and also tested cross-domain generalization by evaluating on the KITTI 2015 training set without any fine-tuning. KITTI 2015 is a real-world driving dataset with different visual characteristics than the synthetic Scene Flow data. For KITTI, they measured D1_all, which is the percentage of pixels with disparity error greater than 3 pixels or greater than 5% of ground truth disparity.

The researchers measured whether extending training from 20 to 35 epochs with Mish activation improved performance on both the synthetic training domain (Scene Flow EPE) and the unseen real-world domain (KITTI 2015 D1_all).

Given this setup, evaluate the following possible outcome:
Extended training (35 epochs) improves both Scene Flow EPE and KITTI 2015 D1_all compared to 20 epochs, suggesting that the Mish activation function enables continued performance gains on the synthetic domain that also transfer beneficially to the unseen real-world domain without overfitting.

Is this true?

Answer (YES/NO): NO